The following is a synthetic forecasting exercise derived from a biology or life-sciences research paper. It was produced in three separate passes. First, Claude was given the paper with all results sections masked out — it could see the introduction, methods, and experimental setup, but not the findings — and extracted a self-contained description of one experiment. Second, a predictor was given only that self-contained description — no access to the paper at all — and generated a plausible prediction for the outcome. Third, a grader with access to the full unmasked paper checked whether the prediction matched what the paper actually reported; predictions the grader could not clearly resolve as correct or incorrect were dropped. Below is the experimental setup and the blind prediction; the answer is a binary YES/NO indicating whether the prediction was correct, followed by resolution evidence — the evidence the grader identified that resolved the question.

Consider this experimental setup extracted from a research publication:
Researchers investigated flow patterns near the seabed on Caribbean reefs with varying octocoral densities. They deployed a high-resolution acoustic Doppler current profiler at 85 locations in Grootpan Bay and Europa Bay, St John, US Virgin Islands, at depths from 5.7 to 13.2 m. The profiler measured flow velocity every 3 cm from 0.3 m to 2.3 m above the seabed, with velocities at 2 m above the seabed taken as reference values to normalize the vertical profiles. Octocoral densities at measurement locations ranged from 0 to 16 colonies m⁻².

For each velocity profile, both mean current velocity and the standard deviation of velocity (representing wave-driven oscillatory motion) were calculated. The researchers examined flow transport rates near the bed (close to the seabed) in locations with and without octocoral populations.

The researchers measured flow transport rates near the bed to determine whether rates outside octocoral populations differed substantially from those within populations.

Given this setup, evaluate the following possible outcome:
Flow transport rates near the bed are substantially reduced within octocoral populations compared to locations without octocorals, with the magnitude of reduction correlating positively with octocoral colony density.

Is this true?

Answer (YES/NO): NO